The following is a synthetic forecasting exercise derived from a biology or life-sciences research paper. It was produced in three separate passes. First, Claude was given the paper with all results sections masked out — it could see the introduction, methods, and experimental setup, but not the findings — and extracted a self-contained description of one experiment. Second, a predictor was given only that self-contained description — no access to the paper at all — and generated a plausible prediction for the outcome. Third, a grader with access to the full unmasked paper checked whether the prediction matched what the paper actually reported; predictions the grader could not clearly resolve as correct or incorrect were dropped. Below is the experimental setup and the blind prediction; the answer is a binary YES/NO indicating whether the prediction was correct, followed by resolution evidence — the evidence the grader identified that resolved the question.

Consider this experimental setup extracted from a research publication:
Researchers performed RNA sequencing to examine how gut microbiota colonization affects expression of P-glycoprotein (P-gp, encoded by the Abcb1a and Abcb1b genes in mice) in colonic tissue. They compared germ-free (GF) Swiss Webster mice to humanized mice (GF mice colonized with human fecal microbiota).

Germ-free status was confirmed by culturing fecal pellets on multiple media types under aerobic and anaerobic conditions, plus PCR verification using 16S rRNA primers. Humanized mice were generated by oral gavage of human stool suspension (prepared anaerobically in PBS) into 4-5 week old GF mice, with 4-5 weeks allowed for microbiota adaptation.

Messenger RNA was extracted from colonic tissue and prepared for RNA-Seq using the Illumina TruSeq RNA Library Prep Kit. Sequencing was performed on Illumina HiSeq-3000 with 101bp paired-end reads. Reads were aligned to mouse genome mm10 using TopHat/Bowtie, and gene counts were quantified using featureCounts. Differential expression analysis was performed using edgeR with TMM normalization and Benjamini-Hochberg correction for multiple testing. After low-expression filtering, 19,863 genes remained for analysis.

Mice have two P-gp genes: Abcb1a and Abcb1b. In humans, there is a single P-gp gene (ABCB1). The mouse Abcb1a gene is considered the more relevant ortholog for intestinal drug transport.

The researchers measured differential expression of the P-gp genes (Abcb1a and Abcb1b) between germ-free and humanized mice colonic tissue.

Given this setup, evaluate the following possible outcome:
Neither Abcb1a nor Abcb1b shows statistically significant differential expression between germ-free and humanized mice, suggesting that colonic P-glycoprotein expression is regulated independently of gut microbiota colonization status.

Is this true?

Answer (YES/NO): NO